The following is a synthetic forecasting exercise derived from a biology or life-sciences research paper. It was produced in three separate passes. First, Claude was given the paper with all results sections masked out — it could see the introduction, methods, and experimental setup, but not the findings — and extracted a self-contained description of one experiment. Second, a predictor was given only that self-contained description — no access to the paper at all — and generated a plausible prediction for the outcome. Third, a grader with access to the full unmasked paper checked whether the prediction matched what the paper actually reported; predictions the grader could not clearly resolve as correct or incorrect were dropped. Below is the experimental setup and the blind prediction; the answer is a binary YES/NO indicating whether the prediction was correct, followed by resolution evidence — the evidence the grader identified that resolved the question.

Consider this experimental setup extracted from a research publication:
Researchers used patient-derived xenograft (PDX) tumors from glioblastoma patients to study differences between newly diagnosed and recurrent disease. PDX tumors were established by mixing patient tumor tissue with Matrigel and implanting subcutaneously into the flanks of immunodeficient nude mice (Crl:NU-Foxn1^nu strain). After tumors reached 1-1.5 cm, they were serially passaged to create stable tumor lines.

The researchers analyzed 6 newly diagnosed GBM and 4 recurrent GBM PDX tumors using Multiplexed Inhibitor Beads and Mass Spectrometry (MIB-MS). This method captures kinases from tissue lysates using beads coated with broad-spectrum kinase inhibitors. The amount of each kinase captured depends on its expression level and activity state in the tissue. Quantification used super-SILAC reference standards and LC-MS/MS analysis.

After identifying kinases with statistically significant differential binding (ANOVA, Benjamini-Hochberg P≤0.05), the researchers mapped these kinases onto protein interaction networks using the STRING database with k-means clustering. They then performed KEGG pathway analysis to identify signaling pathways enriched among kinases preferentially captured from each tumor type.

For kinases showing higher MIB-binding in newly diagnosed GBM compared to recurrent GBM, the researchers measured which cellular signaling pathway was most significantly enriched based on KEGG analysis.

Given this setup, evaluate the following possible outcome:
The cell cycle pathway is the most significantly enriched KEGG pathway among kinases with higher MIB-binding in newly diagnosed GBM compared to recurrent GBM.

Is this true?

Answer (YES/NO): NO